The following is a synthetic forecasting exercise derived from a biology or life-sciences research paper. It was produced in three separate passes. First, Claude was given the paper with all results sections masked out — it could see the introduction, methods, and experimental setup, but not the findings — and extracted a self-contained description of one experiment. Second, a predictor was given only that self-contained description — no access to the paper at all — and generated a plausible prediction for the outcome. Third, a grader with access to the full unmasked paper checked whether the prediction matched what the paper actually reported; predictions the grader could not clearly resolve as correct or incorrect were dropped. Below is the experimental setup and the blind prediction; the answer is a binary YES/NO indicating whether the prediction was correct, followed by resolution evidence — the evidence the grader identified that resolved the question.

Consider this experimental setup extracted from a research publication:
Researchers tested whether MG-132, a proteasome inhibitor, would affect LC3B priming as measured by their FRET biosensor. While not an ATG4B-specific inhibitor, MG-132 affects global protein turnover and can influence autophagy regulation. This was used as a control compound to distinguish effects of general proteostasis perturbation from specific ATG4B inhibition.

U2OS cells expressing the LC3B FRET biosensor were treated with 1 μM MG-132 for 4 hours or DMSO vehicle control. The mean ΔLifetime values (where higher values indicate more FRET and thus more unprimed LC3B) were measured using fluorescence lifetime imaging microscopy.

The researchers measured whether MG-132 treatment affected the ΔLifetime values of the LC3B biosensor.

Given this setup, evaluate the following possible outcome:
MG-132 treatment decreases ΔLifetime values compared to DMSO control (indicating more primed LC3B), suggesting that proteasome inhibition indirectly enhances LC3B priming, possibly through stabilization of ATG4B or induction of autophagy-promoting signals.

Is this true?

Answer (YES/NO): NO